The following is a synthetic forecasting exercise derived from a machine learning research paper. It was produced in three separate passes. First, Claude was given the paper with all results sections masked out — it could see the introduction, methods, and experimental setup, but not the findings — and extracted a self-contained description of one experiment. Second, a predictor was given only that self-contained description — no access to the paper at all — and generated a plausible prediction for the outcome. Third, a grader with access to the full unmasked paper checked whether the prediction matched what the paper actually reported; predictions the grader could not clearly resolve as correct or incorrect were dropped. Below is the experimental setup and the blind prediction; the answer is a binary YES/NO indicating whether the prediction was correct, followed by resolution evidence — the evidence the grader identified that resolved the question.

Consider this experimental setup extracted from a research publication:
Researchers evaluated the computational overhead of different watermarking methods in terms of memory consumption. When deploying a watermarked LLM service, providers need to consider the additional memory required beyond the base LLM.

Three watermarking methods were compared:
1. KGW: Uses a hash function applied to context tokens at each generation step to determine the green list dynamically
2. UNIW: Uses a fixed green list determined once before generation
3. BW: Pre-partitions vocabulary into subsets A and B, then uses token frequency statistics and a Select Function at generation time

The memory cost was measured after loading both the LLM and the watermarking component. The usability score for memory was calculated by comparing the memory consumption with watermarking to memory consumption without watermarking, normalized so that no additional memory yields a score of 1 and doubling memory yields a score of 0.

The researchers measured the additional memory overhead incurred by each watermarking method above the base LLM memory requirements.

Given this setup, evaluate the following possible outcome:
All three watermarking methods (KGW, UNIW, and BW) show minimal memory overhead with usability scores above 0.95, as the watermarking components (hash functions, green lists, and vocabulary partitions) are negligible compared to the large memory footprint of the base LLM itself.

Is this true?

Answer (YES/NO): NO